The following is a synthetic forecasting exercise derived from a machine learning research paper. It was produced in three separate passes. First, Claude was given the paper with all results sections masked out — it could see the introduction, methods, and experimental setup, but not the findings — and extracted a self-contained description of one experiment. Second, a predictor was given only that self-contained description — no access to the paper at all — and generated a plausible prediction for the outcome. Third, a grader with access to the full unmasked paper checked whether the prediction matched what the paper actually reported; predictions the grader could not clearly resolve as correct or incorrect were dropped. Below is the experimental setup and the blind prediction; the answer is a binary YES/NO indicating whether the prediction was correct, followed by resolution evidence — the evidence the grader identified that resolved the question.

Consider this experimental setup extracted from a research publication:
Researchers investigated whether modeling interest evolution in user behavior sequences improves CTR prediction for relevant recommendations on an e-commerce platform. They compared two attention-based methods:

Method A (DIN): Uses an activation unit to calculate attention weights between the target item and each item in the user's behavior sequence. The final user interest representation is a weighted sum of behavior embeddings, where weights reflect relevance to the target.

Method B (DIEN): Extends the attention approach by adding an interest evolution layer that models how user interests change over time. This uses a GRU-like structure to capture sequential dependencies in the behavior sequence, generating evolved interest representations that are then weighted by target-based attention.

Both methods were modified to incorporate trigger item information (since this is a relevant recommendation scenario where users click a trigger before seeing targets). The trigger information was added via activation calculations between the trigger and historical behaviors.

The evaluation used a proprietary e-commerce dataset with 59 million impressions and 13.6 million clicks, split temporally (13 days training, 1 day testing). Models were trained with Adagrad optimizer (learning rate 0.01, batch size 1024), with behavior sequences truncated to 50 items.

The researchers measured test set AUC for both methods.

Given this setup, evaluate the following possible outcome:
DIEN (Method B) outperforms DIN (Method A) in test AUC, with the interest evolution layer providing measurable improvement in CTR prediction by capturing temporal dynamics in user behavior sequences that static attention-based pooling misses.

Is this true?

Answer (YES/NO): YES